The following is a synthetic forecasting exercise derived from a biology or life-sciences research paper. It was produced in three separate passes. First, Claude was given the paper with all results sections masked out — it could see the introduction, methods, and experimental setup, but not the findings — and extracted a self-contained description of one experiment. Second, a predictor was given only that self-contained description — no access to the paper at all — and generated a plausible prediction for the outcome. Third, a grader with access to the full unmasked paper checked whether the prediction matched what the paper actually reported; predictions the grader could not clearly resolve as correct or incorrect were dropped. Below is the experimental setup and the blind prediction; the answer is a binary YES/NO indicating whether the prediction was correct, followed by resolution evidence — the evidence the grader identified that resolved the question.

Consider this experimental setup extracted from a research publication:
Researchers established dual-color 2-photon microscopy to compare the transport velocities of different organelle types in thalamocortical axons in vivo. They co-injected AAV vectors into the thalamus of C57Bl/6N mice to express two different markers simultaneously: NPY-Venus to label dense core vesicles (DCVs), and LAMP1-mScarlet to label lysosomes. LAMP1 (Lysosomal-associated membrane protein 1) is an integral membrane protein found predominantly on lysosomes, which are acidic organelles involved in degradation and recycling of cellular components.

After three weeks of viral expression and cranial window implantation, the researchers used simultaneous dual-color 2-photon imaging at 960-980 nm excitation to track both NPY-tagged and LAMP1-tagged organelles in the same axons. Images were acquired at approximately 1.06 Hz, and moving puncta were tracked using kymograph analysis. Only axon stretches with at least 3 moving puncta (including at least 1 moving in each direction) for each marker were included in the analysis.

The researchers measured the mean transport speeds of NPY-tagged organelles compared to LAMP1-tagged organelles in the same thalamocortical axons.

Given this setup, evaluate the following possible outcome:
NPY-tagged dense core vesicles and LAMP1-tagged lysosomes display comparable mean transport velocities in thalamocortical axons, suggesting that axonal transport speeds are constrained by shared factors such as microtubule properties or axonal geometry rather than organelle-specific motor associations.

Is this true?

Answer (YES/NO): NO